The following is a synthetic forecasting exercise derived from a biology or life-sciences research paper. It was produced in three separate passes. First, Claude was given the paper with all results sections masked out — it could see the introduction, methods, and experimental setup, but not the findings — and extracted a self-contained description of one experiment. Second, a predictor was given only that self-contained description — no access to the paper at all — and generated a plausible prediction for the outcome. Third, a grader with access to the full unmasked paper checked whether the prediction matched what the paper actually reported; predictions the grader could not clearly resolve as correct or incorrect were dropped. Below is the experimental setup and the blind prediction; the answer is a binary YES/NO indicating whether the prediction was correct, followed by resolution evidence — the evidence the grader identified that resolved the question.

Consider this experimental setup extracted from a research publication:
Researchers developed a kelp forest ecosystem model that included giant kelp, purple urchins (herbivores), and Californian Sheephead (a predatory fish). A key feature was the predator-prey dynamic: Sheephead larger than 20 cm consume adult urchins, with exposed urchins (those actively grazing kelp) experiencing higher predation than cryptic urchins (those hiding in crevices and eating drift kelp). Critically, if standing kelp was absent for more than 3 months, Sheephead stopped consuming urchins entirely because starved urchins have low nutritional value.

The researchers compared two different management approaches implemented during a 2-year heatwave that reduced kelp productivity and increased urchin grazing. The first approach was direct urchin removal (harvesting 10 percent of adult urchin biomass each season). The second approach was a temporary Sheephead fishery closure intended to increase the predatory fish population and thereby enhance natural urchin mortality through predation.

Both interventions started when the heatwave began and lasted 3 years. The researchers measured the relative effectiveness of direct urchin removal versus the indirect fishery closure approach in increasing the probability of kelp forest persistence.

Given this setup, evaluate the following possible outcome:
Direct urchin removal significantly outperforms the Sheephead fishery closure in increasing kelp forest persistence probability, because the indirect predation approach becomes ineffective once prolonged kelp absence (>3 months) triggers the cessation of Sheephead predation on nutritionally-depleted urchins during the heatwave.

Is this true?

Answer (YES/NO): NO